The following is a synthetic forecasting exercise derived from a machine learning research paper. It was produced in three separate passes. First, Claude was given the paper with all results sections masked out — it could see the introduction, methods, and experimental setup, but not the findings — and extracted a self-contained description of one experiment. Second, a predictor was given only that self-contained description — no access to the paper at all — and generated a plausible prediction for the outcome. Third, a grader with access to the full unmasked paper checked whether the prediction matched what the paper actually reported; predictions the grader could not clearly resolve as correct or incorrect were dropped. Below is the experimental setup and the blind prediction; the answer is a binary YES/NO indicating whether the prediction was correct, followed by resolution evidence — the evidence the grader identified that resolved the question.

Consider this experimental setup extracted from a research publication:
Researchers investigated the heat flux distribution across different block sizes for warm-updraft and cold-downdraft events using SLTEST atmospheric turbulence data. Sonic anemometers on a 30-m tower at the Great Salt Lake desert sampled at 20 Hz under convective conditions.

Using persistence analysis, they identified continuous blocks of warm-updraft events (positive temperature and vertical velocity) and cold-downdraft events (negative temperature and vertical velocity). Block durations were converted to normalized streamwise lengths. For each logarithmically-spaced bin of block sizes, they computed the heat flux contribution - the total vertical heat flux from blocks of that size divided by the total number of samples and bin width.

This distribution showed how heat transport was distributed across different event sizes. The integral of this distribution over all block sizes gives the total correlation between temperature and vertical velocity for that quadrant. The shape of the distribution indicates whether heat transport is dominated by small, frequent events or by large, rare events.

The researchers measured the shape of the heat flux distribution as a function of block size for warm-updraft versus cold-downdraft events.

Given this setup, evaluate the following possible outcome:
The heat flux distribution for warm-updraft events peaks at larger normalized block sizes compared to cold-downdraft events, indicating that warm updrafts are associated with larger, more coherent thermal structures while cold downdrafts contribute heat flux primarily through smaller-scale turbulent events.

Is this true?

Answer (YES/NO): NO